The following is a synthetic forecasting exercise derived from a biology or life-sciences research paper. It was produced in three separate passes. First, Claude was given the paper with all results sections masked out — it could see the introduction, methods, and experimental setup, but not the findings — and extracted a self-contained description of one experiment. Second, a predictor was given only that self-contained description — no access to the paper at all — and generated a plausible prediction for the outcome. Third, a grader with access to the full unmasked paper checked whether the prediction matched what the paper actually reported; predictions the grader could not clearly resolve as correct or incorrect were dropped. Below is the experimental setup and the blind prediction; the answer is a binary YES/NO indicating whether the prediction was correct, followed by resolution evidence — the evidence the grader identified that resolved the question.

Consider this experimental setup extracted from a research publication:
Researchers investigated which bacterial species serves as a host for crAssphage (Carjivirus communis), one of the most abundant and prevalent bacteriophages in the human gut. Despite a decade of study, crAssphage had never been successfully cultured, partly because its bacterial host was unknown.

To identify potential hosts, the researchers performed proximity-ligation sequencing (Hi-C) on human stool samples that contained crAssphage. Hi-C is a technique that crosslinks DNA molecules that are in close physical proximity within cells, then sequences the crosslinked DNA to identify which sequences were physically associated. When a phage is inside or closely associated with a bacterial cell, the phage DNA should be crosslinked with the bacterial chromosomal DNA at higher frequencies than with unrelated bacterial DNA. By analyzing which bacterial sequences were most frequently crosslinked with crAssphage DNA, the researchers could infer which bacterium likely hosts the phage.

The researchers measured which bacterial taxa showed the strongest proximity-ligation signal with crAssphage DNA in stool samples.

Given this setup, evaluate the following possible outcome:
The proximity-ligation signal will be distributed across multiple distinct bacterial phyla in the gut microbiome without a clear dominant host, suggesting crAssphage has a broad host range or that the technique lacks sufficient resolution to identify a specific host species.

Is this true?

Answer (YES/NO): NO